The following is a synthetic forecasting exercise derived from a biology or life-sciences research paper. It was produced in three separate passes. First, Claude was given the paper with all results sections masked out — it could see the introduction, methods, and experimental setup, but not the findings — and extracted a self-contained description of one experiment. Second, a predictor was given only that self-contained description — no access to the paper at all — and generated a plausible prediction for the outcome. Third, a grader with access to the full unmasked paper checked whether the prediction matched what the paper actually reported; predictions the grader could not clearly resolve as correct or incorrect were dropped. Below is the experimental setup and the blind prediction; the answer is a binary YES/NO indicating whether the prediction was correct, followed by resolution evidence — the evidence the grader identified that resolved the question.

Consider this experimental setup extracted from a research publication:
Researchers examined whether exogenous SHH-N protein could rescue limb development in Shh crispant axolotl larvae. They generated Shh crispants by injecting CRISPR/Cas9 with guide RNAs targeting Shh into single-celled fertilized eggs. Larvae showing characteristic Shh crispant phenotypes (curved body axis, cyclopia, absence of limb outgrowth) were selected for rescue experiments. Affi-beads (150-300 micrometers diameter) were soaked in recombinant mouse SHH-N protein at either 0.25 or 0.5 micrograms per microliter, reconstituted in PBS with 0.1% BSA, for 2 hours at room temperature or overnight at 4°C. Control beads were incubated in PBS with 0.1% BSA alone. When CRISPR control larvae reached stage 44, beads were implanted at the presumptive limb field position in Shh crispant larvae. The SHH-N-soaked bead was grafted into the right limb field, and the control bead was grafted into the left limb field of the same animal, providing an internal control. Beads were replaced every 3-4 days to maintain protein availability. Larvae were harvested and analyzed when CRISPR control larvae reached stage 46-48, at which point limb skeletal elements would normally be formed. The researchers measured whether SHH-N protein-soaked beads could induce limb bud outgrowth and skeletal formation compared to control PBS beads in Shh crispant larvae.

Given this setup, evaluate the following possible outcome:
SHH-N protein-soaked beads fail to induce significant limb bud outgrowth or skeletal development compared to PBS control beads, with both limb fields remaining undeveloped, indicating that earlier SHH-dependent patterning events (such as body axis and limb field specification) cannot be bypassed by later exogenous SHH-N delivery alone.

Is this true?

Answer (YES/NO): NO